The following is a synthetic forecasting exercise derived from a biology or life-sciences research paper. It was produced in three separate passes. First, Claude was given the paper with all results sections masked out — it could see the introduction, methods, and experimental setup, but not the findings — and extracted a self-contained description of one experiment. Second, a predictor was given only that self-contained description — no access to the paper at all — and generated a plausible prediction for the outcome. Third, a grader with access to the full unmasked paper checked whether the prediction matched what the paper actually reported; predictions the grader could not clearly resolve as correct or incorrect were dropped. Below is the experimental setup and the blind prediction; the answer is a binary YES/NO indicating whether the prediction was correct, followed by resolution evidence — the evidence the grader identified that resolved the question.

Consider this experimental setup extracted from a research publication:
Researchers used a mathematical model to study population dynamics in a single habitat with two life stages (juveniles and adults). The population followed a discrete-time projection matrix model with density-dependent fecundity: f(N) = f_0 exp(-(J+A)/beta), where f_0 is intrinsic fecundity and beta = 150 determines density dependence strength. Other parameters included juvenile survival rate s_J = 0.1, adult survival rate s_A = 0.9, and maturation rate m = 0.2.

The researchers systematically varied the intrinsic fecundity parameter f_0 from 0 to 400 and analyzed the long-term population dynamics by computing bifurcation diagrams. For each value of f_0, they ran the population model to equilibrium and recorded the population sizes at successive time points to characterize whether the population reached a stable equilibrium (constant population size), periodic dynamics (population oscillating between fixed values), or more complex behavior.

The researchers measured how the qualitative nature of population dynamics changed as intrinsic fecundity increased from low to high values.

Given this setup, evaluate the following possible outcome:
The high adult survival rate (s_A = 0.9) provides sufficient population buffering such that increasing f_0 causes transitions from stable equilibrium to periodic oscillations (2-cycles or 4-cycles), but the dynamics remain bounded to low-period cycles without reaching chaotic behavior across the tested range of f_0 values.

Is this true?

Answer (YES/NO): NO